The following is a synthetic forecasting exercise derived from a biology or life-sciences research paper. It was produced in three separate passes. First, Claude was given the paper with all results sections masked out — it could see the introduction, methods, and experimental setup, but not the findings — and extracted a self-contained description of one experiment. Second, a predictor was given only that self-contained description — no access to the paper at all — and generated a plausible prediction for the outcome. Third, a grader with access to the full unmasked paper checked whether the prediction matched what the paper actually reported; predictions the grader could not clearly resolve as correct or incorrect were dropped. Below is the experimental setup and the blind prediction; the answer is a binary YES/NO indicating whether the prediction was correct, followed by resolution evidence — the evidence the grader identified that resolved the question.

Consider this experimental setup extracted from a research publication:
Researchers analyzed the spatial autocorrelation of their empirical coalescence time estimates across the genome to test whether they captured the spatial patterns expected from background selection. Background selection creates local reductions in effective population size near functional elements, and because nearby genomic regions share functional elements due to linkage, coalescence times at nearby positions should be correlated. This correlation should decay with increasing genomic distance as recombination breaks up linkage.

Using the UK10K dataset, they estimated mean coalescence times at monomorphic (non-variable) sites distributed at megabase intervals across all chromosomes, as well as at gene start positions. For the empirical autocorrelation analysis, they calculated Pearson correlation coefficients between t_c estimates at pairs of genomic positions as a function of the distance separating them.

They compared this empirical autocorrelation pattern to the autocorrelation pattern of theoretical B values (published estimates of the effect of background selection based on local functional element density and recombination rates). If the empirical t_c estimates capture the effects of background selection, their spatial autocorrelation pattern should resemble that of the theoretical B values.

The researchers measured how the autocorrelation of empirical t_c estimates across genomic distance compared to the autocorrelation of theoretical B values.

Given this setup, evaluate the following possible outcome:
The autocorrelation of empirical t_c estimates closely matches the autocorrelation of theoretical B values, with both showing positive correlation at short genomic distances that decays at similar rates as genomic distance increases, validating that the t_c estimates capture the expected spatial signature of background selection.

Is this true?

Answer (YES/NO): NO